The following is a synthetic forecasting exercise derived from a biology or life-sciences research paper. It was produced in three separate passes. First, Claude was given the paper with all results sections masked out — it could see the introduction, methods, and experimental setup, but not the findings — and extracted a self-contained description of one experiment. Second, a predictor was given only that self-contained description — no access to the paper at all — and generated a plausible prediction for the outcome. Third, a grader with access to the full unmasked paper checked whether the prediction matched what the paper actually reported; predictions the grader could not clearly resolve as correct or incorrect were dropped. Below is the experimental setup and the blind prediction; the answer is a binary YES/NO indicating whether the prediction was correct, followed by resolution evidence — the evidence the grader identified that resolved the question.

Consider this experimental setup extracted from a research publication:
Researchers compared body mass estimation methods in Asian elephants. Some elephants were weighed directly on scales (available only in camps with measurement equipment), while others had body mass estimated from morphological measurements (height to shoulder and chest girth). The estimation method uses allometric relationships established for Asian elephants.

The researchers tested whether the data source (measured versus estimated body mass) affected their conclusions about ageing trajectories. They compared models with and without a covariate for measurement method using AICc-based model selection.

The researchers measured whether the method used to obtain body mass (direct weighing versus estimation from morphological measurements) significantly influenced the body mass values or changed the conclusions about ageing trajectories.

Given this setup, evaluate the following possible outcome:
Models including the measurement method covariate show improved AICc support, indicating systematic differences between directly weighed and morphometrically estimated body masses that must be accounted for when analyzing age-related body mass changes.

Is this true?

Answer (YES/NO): NO